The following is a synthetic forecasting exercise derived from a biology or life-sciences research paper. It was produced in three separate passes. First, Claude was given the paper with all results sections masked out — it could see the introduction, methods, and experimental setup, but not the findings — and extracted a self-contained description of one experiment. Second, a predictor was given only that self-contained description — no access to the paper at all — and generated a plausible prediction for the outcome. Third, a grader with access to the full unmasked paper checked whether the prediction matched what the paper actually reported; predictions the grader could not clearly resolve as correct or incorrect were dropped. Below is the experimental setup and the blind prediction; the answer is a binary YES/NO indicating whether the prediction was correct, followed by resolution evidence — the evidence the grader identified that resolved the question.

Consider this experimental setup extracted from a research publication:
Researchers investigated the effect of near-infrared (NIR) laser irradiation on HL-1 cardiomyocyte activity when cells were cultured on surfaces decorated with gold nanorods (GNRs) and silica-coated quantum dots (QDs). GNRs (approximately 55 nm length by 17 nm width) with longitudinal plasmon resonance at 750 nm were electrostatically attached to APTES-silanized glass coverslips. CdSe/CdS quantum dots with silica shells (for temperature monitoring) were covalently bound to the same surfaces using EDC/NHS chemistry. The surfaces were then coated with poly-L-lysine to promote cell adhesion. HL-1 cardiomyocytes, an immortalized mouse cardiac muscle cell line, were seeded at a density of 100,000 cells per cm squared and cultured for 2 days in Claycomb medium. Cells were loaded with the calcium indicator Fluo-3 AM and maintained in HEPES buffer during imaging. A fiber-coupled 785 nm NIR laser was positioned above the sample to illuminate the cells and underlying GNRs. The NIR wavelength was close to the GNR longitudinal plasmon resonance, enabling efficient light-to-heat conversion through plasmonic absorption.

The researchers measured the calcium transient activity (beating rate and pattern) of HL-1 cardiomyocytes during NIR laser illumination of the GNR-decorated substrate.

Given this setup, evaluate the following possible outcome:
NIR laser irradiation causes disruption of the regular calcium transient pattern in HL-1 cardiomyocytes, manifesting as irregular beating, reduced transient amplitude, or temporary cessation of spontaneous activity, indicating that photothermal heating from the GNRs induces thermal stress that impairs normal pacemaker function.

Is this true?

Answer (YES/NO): NO